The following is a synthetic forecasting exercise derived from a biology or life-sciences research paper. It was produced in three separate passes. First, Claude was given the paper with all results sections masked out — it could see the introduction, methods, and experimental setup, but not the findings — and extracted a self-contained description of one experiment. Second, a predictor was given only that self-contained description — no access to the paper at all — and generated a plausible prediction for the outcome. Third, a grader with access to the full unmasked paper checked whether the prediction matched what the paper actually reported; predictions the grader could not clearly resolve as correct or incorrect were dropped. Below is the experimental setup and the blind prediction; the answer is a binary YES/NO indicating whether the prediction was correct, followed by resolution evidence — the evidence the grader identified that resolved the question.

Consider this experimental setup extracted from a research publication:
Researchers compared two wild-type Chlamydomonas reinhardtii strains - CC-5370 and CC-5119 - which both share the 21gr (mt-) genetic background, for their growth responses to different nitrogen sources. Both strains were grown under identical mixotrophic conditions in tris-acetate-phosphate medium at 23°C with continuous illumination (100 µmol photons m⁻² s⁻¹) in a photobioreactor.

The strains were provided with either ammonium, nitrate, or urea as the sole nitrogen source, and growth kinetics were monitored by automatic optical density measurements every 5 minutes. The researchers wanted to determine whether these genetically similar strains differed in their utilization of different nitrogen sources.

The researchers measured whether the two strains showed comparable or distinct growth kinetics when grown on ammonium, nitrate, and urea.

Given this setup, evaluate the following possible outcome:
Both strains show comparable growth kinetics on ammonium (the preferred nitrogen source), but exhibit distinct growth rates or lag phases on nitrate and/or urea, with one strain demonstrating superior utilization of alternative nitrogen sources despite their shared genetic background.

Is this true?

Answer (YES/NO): YES